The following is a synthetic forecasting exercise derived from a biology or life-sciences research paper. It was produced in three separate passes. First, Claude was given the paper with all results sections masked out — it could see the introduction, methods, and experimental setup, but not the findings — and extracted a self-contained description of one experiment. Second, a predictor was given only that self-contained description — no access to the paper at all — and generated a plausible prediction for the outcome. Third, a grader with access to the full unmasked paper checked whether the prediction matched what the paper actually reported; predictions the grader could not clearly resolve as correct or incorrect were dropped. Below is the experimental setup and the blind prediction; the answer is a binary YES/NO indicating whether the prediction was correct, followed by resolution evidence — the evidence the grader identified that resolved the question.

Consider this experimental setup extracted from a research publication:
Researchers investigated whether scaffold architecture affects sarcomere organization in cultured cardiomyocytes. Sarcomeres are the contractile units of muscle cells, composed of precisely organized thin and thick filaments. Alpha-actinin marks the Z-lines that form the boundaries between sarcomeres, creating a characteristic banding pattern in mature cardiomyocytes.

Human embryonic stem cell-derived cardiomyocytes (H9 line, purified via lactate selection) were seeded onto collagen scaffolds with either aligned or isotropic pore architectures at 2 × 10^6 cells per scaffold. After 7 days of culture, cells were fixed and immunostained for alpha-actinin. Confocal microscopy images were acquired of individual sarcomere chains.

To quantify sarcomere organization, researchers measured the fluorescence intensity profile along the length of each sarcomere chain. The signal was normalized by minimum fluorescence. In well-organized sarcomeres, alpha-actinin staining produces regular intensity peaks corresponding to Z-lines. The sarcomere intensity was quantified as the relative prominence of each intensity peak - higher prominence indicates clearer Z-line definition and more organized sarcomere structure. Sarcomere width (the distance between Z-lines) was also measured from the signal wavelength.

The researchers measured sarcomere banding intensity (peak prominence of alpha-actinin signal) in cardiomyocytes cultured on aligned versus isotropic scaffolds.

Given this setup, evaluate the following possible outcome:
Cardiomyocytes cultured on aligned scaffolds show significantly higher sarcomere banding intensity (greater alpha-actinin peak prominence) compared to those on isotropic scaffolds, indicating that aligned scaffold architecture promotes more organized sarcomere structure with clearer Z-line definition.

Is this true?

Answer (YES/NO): YES